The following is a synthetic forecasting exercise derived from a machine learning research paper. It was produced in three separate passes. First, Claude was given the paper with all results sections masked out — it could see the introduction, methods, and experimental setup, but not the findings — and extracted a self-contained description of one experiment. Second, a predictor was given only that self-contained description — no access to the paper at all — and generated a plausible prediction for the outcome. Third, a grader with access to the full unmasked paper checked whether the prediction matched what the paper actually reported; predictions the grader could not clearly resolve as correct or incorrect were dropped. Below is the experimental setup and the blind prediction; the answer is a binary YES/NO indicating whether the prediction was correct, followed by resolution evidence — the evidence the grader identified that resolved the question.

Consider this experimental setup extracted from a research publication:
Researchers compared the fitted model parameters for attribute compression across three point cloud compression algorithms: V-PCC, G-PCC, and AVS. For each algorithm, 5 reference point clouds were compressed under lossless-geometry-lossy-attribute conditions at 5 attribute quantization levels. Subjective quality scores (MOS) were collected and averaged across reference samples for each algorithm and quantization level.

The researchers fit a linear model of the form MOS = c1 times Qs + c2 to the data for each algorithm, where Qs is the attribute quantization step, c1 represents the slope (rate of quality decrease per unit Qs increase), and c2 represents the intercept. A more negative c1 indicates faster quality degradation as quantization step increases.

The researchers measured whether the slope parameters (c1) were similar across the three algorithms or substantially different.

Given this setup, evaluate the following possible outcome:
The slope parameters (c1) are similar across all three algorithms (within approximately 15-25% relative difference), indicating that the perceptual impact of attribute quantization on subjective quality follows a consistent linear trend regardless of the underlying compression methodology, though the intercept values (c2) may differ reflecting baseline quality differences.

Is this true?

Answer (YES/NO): NO